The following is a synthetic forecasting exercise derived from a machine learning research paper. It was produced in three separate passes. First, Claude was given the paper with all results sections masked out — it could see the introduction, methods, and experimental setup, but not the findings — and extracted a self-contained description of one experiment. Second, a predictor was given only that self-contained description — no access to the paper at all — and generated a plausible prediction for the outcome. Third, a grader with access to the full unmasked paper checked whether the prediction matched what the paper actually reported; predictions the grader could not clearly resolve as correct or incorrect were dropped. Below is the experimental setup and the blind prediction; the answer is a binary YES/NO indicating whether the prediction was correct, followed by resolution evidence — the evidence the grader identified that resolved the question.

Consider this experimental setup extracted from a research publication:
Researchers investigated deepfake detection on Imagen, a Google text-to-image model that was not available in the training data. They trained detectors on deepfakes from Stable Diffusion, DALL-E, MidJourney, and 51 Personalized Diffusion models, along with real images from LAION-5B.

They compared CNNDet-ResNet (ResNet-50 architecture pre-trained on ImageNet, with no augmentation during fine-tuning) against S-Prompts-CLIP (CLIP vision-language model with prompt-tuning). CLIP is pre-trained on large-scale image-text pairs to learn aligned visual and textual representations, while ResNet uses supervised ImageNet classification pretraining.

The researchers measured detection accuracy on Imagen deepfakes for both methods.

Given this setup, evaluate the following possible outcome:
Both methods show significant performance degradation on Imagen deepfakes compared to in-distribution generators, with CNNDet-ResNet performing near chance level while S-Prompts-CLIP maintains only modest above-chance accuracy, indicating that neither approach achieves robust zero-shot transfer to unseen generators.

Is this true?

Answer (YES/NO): NO